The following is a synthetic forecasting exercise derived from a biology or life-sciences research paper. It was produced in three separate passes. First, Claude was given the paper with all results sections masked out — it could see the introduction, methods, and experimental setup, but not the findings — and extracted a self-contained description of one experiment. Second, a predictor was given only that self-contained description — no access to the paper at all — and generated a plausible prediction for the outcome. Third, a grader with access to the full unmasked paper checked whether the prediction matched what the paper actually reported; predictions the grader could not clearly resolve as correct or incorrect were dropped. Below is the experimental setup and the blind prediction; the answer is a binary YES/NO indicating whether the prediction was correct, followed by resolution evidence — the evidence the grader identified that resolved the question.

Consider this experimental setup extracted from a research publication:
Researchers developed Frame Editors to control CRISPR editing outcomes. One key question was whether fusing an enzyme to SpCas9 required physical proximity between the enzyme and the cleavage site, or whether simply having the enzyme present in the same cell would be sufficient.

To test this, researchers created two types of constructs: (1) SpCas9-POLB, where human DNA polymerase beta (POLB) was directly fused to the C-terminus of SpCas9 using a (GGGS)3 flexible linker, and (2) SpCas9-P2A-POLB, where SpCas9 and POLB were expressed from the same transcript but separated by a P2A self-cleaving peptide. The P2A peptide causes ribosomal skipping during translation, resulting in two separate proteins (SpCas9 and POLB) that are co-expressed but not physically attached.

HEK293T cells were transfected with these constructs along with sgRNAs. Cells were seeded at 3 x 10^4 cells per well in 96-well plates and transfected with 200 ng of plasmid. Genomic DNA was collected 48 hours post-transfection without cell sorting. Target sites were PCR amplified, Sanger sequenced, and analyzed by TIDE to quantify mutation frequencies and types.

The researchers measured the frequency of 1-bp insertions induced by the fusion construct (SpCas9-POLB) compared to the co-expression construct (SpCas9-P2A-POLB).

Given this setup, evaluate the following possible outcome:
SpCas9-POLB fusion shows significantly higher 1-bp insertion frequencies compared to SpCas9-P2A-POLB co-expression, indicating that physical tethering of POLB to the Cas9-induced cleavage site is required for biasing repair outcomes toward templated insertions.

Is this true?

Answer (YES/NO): YES